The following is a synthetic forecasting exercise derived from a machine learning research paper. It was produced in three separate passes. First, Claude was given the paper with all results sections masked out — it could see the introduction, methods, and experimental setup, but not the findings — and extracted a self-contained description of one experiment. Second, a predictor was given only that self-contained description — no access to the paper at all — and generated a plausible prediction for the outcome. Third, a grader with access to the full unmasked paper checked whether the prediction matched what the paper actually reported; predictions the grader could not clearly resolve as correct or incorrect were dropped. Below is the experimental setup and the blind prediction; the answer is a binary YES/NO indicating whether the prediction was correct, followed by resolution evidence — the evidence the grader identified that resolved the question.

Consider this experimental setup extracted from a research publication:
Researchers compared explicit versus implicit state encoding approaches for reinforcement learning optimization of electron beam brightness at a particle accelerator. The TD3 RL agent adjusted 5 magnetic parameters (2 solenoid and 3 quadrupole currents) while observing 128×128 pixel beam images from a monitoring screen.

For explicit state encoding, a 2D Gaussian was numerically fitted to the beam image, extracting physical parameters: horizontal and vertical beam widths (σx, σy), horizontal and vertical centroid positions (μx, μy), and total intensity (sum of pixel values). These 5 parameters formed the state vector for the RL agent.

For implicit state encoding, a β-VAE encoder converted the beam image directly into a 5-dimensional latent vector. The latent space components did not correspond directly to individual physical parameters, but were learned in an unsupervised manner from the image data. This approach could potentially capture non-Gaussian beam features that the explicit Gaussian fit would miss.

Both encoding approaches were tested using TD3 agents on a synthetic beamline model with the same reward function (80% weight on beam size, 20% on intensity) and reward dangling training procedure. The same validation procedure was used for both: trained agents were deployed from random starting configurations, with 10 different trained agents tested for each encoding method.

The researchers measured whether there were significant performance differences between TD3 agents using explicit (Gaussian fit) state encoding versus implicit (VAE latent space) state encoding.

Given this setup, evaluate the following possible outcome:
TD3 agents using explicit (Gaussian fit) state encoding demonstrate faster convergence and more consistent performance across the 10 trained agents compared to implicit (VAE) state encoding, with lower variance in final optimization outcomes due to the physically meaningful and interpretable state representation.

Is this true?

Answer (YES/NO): NO